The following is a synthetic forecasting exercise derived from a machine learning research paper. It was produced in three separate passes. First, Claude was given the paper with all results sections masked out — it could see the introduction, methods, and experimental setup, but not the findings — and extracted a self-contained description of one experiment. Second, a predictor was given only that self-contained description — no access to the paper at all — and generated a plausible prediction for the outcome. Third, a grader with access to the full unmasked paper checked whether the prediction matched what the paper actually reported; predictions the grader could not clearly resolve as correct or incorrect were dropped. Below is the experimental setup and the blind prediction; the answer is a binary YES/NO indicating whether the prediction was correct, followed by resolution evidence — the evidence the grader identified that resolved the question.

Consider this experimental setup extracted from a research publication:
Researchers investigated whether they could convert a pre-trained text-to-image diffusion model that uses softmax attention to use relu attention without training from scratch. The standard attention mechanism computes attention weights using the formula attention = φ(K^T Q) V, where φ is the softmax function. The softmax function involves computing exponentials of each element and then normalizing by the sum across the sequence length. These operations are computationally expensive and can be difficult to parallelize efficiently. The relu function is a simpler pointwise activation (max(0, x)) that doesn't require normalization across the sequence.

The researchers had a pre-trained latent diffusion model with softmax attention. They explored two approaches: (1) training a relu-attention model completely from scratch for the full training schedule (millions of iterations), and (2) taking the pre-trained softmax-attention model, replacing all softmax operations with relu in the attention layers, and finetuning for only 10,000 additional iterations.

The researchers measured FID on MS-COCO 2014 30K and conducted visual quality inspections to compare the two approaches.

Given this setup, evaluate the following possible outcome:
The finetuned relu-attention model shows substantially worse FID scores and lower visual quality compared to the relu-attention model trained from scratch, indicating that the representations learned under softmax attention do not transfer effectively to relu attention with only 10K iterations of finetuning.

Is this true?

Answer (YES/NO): NO